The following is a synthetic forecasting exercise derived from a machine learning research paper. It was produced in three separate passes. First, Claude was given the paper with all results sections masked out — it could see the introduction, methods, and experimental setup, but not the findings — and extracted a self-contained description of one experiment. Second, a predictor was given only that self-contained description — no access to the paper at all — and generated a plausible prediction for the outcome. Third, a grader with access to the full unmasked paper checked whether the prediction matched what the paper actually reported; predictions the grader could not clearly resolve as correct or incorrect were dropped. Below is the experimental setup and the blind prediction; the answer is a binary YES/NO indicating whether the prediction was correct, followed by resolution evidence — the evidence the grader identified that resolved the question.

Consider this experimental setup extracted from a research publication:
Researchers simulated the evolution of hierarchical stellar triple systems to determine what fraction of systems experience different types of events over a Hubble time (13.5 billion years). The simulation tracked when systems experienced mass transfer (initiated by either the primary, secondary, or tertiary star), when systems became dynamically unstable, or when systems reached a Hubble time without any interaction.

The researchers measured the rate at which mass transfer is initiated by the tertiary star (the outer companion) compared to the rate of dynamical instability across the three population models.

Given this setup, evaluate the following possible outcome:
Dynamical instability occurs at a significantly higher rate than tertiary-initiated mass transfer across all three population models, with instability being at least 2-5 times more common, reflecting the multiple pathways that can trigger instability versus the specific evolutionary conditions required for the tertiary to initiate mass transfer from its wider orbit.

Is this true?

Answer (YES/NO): YES